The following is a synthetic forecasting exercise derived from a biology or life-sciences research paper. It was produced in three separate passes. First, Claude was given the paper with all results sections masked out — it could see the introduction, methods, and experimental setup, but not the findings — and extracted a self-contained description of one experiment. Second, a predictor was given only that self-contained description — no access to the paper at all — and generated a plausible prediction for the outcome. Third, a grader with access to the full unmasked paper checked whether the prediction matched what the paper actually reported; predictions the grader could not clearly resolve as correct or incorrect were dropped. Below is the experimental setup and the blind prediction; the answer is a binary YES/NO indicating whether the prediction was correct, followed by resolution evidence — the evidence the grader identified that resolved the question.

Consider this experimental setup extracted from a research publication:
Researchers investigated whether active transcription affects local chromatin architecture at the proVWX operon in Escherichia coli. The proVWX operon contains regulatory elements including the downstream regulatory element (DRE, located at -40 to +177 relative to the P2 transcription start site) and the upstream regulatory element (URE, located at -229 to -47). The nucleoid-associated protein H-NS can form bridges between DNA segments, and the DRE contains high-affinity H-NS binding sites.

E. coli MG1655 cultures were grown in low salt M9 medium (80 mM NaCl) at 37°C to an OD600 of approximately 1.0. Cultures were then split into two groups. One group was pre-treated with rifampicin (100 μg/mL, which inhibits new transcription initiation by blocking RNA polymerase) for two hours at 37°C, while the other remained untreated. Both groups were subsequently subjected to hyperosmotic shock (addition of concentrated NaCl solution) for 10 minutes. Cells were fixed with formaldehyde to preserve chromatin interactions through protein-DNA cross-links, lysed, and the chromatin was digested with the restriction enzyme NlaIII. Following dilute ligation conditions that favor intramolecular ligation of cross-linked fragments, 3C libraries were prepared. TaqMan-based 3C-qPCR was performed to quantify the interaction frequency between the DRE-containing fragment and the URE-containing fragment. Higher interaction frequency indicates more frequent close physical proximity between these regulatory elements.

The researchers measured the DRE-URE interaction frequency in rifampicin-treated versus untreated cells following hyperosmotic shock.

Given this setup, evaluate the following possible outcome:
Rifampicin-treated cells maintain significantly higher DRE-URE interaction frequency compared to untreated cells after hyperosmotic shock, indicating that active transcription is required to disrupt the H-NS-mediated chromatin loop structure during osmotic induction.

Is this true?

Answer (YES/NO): NO